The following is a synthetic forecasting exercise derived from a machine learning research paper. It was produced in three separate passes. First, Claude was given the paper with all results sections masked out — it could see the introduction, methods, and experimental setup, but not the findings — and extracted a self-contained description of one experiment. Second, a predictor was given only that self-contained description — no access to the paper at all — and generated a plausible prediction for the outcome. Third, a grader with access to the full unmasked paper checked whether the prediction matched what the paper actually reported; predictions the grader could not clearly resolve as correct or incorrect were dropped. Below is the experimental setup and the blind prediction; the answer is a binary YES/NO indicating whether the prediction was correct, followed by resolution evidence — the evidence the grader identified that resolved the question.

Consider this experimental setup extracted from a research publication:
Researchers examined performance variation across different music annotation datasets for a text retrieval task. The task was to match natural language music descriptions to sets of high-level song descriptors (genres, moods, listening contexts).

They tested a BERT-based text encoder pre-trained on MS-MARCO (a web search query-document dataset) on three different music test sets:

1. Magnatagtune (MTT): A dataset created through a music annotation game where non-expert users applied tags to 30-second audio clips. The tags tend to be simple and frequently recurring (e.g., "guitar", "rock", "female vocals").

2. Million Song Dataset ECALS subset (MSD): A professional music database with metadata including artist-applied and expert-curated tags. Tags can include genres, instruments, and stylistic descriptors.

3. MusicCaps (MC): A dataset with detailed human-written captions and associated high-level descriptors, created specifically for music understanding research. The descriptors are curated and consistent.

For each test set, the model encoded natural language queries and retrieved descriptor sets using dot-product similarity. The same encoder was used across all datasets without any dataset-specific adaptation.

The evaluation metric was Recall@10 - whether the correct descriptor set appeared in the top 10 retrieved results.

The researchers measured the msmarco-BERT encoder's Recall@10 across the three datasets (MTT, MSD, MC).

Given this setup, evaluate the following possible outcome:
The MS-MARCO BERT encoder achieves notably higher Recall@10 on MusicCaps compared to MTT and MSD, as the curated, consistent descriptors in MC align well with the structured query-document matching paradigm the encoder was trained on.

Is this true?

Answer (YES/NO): YES